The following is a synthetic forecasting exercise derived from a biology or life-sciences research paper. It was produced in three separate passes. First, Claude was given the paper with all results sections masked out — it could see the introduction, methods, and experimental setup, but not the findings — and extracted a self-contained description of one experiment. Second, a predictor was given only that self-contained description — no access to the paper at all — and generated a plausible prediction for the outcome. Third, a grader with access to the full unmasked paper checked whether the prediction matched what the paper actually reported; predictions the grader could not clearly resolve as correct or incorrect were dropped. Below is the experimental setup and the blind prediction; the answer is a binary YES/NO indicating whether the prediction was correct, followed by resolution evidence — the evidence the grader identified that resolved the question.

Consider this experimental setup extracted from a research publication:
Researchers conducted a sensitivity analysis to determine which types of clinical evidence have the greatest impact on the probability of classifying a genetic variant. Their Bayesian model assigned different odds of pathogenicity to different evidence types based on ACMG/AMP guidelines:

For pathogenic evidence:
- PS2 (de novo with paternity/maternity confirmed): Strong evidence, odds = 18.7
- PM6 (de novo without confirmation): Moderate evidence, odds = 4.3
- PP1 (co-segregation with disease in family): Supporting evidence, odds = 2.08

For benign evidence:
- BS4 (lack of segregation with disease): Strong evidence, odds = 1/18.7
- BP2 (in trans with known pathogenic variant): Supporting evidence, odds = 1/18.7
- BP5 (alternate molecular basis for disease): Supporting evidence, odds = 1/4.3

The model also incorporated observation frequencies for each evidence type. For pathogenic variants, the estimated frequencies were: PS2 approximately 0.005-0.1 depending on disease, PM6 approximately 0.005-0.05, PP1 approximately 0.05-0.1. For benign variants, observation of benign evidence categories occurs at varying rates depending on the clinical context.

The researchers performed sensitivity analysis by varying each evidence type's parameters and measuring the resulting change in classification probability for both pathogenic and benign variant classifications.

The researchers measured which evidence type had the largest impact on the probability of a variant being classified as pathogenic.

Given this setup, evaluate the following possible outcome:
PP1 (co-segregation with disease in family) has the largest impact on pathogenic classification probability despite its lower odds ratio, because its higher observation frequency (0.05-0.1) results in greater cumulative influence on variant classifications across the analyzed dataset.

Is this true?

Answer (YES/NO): NO